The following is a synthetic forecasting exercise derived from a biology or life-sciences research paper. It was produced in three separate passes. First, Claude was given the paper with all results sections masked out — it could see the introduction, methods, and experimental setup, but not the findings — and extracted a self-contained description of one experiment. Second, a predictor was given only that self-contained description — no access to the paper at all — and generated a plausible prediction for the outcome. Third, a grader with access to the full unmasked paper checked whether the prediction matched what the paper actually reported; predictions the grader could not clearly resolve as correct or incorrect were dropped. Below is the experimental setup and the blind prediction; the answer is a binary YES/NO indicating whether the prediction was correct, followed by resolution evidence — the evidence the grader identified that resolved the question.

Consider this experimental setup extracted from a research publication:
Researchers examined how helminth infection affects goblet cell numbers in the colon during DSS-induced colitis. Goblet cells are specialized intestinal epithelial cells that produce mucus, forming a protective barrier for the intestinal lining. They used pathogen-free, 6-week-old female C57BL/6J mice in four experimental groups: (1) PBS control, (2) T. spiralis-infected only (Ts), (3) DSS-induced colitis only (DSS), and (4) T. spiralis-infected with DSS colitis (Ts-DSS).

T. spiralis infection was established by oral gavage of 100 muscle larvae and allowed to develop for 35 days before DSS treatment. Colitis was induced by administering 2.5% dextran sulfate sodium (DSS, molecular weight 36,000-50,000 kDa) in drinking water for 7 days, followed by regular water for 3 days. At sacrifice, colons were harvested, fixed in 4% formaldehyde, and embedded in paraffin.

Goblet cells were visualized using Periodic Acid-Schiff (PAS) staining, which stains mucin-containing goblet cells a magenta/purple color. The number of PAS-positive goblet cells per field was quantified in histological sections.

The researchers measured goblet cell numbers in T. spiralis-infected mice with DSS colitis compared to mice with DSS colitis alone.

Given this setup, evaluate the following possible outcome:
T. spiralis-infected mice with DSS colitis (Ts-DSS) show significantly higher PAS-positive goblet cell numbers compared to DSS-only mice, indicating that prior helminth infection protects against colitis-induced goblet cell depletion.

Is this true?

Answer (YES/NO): YES